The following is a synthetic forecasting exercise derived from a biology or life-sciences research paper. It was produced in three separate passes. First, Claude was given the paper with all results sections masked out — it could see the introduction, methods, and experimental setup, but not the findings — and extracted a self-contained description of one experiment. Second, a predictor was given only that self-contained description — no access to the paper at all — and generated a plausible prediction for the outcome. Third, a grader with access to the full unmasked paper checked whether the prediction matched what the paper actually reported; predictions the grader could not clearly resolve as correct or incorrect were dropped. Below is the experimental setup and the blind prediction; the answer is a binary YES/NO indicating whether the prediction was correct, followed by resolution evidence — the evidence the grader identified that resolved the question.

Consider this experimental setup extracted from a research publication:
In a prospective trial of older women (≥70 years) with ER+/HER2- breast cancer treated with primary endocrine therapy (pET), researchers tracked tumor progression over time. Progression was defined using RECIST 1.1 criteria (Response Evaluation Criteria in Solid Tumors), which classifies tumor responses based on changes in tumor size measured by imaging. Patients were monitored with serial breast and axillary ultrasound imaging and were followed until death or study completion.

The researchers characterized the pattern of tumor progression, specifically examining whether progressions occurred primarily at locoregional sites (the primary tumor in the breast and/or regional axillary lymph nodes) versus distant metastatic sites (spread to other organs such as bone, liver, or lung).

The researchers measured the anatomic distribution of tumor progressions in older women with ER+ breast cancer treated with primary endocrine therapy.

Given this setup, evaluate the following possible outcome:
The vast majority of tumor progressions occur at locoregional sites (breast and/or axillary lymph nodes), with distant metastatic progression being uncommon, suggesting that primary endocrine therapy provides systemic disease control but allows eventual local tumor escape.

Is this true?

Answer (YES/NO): YES